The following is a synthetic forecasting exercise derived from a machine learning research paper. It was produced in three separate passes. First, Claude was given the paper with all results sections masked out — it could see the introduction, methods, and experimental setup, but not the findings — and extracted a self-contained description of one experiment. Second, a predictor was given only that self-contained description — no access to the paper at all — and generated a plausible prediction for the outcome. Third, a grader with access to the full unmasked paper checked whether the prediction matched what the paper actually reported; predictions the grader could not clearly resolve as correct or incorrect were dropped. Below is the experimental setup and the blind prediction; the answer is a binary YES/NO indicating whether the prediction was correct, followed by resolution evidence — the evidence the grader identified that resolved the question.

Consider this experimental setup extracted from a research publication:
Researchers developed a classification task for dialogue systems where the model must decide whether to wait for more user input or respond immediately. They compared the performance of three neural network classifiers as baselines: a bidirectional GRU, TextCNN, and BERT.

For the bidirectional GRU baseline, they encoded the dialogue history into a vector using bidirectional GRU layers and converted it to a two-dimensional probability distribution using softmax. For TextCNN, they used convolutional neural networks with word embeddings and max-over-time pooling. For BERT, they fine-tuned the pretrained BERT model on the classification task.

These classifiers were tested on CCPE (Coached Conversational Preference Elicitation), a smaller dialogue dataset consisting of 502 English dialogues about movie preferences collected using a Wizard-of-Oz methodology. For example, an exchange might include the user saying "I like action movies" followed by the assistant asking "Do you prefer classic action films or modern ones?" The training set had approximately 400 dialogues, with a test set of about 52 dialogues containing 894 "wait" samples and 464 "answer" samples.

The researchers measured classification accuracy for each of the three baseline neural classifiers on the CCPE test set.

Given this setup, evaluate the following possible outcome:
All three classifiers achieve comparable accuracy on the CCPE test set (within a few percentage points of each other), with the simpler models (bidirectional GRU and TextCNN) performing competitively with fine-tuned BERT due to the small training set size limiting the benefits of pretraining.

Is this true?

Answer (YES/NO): YES